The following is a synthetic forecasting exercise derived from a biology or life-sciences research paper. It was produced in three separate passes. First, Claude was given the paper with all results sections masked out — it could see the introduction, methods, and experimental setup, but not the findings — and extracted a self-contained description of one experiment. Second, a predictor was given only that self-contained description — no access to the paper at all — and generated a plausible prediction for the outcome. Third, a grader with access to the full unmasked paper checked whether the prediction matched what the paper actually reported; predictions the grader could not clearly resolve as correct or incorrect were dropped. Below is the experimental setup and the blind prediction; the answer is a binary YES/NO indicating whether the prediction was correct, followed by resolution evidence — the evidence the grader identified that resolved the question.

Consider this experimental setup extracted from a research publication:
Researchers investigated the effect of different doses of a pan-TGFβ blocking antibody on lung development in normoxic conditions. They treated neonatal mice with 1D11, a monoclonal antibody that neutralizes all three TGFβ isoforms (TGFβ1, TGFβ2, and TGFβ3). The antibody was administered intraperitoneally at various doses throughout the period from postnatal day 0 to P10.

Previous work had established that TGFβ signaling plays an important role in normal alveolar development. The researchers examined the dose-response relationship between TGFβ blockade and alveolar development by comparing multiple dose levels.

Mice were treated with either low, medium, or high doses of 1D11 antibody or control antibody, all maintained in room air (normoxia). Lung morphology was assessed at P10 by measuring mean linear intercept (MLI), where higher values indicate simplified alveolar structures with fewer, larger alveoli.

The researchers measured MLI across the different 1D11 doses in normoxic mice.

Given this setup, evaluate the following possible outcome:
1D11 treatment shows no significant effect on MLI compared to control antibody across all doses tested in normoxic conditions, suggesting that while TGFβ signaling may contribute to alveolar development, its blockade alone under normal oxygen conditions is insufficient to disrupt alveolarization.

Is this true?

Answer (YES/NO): NO